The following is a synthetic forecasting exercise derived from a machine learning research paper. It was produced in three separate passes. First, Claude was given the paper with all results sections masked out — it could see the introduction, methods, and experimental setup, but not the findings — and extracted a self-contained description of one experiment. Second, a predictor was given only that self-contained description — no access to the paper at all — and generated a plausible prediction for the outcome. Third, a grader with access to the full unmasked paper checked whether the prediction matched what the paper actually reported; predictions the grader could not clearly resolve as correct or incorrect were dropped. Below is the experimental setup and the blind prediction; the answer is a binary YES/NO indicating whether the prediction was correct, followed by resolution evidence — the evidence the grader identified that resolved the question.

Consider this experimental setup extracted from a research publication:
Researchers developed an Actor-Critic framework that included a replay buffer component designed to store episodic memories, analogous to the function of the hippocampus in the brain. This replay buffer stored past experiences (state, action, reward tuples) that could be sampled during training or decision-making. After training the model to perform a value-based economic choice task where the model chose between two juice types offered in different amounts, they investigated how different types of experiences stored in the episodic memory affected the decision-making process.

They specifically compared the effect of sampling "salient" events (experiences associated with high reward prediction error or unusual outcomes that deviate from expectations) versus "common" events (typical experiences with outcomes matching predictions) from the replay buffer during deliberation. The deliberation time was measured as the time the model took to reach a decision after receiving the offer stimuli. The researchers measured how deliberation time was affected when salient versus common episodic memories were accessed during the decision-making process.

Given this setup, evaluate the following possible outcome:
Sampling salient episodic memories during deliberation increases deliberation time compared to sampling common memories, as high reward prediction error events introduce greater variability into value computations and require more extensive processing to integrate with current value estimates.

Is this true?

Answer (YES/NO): NO